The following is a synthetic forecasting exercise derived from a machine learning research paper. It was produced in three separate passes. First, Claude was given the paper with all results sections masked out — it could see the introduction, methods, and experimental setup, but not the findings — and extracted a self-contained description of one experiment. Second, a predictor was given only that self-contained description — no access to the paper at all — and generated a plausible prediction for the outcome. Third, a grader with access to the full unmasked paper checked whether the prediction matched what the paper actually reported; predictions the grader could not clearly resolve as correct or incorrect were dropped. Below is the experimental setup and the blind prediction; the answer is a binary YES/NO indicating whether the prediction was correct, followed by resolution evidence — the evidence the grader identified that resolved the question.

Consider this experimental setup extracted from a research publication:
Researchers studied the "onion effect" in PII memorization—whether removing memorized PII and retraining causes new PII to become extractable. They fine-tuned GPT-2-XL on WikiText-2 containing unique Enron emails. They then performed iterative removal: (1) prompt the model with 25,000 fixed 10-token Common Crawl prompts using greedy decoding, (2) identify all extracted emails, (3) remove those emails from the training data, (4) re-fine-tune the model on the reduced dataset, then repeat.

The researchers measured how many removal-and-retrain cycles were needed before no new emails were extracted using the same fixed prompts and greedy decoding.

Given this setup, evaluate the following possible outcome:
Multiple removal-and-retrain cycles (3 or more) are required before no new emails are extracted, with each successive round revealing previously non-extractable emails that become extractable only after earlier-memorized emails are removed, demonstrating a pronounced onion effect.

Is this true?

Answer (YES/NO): YES